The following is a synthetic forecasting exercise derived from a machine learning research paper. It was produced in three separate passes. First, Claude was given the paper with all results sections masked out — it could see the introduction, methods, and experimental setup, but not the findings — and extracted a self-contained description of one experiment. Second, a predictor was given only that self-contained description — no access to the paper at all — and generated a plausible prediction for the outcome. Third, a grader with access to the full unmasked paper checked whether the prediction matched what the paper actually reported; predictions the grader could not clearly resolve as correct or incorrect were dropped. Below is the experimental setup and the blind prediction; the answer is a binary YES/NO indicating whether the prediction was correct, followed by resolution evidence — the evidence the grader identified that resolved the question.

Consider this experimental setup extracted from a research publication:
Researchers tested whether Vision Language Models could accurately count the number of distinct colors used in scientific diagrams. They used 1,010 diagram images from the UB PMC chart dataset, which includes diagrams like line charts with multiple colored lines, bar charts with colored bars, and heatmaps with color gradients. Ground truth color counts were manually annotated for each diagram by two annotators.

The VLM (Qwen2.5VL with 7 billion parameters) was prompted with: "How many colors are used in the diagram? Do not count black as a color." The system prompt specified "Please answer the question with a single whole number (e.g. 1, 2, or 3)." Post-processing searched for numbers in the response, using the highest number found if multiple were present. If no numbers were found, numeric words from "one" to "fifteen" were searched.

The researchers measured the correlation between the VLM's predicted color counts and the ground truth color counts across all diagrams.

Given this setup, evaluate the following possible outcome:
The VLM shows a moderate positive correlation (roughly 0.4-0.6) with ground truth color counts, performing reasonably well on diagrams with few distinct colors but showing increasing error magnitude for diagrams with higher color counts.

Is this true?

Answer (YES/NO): NO